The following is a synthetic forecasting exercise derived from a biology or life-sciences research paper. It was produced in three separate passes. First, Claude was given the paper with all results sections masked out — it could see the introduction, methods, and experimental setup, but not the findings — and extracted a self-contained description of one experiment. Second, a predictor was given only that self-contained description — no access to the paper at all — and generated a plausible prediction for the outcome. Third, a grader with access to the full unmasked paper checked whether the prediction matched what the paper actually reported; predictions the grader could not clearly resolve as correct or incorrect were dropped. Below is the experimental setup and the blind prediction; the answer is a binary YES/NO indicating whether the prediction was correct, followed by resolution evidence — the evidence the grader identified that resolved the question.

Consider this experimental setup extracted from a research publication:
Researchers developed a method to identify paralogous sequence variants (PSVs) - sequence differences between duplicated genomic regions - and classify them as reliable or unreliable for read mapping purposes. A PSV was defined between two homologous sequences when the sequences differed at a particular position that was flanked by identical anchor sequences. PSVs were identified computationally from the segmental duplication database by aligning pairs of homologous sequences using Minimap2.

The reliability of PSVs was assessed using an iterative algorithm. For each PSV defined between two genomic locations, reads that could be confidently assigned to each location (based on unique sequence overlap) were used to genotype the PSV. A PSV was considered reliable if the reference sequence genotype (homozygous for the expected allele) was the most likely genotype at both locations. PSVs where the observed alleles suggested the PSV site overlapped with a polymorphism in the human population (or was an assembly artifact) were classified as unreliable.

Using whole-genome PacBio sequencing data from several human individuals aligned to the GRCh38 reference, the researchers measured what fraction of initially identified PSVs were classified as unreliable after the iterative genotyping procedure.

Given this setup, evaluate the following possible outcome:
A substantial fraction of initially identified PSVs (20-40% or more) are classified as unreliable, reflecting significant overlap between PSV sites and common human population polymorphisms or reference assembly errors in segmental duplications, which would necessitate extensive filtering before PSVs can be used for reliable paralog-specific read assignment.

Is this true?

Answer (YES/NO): YES